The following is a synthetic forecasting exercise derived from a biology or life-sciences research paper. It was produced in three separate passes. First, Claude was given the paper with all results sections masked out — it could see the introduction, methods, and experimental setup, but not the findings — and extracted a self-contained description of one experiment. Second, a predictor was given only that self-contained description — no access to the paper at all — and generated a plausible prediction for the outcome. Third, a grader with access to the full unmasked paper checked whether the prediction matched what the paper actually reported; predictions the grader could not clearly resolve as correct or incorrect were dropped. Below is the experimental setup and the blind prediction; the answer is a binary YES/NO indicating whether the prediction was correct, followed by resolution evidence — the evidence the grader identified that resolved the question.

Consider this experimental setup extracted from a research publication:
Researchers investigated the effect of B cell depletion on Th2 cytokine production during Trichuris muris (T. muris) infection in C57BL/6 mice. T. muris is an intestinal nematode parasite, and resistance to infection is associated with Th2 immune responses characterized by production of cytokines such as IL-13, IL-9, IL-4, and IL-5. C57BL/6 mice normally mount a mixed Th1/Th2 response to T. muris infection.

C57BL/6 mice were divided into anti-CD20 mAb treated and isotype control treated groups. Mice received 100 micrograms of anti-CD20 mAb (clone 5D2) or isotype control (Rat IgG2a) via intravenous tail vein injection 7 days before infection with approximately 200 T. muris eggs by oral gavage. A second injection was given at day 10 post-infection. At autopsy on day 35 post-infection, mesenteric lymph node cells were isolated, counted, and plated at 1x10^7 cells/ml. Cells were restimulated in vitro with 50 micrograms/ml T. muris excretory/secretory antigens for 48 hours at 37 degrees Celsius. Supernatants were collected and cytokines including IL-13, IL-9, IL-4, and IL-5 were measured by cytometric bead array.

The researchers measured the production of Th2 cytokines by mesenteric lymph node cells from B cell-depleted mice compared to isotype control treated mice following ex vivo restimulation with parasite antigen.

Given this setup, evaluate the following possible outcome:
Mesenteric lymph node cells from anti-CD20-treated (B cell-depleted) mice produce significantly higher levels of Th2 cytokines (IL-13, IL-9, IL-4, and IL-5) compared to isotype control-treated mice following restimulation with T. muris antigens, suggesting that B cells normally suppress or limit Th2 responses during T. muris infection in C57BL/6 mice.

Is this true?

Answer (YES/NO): NO